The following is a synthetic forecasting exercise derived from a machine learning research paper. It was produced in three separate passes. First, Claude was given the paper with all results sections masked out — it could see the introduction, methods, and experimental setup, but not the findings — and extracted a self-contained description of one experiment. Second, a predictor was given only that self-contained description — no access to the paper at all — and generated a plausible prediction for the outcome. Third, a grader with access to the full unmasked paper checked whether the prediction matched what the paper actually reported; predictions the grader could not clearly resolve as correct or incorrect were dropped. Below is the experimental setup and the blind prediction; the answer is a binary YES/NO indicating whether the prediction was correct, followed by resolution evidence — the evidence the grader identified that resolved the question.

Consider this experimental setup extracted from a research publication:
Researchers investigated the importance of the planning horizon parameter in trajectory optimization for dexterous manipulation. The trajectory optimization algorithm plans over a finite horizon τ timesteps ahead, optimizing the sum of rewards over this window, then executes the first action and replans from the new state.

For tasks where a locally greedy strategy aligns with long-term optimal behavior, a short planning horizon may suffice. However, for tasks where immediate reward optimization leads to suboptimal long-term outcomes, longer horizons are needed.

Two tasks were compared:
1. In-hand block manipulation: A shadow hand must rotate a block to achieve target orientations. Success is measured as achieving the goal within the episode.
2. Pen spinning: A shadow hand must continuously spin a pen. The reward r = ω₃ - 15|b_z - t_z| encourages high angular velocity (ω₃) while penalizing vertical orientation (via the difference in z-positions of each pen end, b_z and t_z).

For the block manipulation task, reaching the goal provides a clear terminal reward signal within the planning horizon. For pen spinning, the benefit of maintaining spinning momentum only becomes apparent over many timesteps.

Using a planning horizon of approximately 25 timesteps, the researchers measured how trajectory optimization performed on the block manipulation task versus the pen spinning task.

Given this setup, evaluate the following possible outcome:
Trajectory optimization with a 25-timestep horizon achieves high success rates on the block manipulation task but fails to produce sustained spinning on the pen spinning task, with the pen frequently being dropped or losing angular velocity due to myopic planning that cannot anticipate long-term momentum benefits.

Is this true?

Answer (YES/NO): NO